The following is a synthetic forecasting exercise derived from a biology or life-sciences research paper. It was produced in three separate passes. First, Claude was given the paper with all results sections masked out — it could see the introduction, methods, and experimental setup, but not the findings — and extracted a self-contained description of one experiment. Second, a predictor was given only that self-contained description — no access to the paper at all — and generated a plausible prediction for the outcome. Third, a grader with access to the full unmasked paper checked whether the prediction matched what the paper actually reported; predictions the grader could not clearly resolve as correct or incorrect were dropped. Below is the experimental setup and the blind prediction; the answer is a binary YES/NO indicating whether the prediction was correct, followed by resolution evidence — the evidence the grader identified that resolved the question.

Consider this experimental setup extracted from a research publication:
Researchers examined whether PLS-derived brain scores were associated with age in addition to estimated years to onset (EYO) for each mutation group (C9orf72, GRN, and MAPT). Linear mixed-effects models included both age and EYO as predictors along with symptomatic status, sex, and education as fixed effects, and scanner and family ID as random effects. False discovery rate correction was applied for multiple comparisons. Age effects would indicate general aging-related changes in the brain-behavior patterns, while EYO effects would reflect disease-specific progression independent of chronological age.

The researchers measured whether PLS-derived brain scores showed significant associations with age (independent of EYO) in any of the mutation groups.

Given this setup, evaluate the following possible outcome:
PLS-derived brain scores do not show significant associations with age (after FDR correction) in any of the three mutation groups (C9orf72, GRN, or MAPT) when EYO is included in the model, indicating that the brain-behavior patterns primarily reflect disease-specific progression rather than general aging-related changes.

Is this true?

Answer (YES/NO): NO